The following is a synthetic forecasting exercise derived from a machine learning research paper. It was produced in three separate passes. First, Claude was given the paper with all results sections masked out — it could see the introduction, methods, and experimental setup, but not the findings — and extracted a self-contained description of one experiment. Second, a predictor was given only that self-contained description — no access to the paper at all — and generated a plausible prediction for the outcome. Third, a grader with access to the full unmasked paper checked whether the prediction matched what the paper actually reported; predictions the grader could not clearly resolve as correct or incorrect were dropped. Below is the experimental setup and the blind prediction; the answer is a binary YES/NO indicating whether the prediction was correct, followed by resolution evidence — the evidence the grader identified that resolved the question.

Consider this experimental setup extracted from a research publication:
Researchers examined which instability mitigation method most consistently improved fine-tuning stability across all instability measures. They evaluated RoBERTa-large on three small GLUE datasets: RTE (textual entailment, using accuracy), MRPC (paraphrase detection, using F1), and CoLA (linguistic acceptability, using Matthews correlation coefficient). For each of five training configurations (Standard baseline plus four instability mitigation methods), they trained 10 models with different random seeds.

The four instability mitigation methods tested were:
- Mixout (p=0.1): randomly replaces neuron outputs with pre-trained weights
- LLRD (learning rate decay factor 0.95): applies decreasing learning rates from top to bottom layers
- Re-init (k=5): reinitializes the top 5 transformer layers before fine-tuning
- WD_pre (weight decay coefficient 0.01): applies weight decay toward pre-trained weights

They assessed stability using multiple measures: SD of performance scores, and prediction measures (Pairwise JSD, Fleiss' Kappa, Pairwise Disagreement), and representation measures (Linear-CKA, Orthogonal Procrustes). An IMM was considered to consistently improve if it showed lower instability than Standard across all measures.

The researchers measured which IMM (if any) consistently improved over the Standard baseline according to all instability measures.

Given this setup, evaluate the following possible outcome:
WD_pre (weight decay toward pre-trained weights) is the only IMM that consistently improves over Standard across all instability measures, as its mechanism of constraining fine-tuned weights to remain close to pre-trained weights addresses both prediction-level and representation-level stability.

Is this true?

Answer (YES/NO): NO